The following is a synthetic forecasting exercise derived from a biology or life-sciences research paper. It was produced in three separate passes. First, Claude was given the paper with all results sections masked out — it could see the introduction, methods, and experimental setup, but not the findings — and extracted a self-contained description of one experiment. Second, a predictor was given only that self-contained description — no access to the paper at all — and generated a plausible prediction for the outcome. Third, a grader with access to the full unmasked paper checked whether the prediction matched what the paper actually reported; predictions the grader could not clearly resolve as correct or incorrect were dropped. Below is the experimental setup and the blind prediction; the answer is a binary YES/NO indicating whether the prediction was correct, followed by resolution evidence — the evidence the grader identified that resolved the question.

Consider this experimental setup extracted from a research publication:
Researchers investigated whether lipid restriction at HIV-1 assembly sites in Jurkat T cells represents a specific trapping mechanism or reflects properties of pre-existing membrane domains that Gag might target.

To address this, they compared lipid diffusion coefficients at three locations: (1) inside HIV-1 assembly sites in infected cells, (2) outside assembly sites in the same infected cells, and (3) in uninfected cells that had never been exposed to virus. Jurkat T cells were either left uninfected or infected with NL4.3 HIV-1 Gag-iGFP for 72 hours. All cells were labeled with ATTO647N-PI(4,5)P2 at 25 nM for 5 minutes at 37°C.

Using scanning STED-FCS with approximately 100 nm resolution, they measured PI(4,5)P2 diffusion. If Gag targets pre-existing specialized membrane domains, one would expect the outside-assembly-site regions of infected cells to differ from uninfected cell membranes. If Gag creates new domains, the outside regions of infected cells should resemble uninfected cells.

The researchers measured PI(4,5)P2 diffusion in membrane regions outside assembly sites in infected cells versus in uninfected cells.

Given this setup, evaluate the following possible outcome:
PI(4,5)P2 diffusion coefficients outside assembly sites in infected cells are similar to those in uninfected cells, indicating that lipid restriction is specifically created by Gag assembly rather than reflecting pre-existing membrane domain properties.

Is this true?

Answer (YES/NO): YES